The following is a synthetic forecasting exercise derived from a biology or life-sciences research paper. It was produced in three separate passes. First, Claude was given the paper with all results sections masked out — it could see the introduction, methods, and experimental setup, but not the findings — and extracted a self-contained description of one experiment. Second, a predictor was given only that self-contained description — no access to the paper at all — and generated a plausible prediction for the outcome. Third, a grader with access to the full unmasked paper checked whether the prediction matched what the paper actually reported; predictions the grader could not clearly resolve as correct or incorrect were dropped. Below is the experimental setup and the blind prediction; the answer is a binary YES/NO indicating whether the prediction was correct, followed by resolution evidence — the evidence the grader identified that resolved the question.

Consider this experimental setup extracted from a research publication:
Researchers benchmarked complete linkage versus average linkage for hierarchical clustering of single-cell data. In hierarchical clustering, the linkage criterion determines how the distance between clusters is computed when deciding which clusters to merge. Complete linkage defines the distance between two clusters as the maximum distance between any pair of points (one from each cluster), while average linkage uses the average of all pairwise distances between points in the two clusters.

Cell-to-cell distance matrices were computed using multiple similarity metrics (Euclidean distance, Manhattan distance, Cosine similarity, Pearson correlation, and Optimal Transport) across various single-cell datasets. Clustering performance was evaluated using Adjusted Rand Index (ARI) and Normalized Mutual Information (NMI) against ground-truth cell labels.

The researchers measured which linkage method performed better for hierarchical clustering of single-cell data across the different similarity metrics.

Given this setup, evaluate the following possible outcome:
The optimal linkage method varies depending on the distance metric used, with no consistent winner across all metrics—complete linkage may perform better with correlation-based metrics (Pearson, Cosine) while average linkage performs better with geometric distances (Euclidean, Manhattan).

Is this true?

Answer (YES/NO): NO